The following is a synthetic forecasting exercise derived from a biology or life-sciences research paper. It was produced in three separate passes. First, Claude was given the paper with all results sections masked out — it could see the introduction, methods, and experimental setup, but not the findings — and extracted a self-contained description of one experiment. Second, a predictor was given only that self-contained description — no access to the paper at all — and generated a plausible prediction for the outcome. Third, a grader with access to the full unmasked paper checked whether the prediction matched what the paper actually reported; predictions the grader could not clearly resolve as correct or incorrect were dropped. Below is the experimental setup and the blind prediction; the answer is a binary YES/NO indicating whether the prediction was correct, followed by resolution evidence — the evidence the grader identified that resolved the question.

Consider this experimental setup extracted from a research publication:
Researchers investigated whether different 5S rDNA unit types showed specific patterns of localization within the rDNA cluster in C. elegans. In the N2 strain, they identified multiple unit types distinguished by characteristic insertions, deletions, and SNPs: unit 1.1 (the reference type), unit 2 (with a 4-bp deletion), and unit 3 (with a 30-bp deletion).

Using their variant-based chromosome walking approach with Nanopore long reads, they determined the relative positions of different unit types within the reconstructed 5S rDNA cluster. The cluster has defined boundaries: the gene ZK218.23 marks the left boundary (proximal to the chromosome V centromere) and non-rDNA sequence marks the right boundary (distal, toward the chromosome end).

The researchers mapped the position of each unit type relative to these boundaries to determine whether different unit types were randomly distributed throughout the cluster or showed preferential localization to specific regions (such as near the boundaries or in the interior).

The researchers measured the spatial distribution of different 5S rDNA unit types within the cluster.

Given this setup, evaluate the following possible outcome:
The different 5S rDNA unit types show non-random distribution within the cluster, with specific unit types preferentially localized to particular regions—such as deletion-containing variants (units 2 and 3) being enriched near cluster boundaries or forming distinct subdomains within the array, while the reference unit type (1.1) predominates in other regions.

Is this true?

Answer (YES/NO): YES